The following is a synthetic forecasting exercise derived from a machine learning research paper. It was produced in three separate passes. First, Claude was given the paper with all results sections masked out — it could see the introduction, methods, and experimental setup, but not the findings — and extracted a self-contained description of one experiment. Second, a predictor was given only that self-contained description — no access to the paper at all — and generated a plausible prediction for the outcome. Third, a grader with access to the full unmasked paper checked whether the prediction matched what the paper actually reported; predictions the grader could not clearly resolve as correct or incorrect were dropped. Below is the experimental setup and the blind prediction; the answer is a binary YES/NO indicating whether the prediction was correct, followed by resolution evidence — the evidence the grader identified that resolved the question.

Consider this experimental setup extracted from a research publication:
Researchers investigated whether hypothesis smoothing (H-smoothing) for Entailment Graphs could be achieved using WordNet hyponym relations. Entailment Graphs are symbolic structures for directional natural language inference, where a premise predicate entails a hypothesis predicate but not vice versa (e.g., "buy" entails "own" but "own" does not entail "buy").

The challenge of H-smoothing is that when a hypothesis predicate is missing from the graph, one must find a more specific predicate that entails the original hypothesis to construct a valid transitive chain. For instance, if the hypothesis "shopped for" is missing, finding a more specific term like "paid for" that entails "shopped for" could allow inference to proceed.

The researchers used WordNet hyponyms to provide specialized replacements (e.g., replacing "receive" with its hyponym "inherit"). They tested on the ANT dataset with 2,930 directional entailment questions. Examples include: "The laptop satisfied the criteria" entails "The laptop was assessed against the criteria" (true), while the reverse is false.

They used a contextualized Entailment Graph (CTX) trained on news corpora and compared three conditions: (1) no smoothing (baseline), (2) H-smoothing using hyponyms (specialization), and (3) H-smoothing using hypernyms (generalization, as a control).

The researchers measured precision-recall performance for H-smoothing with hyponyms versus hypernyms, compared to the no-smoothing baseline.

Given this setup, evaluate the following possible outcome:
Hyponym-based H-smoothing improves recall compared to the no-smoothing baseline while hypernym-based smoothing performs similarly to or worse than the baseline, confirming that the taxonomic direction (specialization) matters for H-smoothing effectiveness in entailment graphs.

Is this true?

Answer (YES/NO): NO